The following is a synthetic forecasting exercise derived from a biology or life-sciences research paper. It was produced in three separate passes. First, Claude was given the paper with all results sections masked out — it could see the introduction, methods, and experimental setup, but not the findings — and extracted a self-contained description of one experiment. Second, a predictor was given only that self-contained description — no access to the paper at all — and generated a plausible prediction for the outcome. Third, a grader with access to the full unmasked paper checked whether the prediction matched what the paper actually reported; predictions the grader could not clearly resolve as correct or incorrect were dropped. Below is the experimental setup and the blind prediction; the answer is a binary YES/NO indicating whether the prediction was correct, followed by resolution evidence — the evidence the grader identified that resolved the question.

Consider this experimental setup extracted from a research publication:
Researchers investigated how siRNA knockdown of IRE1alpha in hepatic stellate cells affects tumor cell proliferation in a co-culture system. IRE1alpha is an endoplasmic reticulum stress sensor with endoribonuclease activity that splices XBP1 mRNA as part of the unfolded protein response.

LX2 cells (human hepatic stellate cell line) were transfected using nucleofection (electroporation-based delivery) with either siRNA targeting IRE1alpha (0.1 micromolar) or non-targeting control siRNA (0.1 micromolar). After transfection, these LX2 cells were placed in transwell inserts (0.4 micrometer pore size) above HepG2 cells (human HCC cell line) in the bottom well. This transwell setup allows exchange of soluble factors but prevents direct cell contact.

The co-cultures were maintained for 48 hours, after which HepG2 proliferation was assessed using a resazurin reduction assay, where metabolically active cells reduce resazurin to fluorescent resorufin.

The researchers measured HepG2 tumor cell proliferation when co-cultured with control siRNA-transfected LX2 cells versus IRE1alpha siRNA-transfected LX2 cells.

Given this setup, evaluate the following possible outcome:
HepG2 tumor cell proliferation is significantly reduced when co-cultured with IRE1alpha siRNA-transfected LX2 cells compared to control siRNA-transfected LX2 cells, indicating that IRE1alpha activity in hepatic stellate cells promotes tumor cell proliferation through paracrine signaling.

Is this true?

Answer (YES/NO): YES